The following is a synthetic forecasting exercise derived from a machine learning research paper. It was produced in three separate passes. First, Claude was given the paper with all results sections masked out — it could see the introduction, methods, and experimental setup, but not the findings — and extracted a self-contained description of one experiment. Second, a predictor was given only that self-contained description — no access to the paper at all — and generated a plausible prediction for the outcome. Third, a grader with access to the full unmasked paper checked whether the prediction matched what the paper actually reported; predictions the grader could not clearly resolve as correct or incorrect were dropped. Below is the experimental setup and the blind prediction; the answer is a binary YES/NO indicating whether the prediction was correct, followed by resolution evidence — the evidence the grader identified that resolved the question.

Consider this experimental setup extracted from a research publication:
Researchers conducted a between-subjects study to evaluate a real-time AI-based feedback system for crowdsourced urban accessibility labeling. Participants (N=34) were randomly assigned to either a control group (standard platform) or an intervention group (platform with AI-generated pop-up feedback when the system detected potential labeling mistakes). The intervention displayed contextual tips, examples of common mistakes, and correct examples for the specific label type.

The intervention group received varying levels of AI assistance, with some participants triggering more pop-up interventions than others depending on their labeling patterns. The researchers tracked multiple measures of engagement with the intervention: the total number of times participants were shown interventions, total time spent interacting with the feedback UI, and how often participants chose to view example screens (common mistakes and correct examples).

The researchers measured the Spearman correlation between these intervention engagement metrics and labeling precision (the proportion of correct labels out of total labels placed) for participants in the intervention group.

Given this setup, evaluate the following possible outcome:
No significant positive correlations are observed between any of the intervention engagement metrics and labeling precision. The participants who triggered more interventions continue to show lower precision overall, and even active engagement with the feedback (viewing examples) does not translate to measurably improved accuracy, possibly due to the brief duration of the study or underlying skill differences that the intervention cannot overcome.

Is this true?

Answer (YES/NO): YES